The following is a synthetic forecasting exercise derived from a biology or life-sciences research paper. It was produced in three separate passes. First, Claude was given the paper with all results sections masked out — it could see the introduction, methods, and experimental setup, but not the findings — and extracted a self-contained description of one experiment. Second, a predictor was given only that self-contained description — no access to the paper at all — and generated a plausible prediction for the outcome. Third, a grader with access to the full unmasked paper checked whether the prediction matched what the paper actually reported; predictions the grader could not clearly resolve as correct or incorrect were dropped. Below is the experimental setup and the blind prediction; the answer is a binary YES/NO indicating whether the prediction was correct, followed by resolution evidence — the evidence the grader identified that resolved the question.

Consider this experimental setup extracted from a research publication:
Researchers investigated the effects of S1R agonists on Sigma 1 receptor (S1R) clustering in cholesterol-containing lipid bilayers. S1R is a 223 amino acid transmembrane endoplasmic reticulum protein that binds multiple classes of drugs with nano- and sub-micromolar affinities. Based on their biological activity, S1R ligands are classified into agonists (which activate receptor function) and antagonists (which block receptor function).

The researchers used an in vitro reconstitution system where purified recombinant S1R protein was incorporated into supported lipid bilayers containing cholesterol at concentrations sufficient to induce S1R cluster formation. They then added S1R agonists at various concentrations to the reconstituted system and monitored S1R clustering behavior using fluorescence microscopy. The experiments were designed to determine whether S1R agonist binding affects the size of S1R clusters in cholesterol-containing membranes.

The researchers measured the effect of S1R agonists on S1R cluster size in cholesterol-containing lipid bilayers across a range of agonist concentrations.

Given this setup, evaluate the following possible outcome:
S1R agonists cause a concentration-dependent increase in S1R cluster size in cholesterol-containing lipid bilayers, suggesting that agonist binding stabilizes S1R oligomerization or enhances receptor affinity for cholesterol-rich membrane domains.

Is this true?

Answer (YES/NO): NO